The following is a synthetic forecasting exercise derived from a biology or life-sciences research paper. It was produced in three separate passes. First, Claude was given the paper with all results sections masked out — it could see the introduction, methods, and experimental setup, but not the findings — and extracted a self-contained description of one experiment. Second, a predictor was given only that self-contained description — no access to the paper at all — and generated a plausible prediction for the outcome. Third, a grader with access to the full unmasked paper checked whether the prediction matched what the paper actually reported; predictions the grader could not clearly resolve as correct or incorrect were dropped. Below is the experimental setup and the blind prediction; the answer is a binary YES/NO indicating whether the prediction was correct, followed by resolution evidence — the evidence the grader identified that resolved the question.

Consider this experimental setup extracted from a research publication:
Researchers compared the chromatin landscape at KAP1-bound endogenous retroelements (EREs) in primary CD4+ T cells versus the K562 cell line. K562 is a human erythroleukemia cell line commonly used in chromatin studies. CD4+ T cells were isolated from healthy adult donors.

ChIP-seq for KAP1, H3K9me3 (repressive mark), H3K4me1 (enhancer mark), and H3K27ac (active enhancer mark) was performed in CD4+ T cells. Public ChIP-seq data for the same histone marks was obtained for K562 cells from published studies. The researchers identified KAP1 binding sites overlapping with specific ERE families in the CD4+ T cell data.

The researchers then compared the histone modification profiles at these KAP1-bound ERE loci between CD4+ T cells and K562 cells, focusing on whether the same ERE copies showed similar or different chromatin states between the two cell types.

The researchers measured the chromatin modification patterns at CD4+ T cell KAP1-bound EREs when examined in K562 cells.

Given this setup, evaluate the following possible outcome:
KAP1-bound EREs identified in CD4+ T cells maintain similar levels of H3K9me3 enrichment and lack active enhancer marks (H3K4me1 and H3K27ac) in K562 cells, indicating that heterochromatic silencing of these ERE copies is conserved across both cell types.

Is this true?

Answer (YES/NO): NO